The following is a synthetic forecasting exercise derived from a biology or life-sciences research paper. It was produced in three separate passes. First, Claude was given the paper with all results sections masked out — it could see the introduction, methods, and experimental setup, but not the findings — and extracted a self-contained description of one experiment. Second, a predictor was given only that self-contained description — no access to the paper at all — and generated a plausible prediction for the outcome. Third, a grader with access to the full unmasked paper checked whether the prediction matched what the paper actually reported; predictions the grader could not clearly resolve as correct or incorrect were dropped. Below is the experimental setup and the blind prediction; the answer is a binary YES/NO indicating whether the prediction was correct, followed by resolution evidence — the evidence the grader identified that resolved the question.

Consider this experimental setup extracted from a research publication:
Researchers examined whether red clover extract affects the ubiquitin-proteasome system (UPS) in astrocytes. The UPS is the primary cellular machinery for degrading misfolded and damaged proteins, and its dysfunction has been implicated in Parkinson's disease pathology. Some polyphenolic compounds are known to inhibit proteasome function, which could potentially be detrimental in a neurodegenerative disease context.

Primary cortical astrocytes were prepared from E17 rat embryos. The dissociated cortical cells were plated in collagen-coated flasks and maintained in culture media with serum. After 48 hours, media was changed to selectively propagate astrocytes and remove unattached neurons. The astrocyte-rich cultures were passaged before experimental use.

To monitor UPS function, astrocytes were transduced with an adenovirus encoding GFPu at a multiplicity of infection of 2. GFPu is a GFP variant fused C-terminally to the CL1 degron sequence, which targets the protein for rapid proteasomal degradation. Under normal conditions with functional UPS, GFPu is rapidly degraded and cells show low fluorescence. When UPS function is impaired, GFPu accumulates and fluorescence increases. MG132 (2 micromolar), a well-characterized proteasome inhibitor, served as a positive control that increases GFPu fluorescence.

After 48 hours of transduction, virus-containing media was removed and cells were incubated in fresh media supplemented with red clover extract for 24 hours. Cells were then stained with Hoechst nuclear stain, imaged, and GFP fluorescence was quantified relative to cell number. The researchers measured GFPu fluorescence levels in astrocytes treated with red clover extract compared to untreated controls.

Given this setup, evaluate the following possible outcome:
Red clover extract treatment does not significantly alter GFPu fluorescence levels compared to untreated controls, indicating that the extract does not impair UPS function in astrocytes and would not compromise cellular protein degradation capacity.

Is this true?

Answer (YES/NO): NO